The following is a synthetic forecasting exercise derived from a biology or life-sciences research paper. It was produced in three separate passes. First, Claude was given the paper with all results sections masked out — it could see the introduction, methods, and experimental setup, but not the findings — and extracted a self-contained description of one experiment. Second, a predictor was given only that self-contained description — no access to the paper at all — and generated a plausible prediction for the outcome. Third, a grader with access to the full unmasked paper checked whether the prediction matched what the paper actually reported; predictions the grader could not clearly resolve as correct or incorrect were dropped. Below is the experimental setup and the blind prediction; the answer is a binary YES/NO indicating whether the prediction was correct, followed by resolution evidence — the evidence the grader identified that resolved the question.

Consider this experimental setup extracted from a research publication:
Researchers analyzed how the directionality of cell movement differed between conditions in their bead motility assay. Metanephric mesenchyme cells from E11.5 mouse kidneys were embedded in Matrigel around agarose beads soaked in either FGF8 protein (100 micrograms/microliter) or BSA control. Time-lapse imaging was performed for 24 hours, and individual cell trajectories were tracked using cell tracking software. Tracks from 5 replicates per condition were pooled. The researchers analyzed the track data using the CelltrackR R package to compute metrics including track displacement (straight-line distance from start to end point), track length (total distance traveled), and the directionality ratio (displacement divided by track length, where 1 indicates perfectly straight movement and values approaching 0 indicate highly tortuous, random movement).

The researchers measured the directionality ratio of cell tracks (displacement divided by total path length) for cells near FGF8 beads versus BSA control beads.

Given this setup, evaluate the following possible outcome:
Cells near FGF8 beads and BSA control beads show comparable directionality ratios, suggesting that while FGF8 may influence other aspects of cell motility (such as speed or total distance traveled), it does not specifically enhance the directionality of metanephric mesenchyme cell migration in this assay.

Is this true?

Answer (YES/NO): NO